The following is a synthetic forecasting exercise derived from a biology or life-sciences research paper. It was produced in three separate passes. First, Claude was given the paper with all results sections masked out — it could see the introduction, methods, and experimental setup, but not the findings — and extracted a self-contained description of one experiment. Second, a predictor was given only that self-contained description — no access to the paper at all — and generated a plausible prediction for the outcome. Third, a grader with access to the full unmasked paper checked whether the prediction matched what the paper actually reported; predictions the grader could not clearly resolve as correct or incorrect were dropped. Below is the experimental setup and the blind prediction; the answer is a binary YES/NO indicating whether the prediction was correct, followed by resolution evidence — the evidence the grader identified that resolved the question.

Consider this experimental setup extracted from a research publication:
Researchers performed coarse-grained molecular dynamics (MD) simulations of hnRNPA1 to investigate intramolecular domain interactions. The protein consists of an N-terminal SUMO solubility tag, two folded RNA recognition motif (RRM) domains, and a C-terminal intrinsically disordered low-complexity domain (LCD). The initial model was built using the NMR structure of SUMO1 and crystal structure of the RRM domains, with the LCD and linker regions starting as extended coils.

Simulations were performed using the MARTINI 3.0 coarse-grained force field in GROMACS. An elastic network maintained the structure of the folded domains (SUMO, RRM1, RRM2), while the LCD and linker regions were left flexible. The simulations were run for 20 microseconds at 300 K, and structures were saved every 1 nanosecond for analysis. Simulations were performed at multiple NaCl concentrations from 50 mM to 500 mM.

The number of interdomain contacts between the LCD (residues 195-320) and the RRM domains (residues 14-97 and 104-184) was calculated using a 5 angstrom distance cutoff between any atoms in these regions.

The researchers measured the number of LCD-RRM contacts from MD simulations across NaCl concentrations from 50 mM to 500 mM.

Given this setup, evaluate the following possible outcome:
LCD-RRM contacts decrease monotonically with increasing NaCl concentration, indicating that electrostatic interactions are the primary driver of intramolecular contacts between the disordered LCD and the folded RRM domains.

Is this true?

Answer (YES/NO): YES